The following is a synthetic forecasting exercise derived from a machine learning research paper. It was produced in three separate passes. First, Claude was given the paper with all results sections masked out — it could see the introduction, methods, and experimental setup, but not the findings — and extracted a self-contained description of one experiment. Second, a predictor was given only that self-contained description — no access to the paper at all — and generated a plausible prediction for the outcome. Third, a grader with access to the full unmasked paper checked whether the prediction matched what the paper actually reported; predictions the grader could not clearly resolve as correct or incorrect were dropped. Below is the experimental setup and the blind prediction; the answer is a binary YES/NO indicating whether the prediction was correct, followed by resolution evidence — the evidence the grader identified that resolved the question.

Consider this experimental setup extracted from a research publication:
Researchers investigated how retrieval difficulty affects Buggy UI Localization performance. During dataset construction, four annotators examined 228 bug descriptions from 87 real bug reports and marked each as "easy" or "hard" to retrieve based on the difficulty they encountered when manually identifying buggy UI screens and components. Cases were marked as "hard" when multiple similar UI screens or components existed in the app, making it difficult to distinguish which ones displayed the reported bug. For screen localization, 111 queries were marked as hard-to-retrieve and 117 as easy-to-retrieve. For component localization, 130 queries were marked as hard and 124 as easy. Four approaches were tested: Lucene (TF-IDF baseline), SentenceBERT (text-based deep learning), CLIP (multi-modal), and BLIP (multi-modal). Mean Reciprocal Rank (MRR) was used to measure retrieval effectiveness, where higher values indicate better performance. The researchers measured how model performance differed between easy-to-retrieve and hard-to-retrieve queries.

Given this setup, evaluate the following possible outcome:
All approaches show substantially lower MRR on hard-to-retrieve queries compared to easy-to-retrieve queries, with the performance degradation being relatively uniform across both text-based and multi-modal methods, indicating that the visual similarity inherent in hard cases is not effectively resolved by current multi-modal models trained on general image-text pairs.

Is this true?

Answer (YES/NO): NO